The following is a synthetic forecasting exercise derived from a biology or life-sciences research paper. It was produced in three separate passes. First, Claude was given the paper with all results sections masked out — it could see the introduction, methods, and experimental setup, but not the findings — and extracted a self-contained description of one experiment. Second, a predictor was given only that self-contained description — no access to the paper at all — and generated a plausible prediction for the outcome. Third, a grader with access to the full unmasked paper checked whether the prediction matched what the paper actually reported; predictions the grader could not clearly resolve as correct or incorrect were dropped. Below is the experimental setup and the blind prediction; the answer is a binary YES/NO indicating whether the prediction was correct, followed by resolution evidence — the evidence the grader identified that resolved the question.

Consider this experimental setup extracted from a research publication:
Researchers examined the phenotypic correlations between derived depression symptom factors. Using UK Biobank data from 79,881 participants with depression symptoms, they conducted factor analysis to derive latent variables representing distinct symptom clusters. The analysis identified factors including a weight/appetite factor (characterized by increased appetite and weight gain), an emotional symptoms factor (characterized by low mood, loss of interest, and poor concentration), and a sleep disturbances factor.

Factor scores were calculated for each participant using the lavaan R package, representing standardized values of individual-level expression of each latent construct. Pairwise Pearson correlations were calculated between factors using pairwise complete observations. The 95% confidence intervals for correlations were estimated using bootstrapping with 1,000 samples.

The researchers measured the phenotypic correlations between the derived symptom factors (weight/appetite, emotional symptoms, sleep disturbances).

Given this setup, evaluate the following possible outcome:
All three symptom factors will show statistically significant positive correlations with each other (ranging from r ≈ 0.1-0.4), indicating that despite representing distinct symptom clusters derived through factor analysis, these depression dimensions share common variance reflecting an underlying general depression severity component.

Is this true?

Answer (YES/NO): NO